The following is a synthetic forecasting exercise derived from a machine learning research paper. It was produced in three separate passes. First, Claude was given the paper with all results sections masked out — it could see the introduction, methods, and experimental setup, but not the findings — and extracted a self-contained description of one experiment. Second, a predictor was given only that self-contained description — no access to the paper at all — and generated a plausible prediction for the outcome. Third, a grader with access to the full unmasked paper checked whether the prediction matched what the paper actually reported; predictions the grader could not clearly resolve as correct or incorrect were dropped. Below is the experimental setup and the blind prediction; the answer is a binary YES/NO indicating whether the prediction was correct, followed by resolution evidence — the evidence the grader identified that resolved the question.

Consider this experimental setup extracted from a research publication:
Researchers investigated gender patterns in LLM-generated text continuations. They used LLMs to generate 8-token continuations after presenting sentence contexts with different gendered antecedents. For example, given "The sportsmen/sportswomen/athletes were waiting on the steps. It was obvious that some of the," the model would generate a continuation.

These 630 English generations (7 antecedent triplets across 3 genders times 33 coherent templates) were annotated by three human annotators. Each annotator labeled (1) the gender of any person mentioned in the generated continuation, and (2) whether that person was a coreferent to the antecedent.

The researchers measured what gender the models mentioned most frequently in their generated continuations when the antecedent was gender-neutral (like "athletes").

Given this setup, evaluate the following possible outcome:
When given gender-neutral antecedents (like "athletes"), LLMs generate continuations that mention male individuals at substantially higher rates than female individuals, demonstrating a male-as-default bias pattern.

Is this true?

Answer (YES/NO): NO